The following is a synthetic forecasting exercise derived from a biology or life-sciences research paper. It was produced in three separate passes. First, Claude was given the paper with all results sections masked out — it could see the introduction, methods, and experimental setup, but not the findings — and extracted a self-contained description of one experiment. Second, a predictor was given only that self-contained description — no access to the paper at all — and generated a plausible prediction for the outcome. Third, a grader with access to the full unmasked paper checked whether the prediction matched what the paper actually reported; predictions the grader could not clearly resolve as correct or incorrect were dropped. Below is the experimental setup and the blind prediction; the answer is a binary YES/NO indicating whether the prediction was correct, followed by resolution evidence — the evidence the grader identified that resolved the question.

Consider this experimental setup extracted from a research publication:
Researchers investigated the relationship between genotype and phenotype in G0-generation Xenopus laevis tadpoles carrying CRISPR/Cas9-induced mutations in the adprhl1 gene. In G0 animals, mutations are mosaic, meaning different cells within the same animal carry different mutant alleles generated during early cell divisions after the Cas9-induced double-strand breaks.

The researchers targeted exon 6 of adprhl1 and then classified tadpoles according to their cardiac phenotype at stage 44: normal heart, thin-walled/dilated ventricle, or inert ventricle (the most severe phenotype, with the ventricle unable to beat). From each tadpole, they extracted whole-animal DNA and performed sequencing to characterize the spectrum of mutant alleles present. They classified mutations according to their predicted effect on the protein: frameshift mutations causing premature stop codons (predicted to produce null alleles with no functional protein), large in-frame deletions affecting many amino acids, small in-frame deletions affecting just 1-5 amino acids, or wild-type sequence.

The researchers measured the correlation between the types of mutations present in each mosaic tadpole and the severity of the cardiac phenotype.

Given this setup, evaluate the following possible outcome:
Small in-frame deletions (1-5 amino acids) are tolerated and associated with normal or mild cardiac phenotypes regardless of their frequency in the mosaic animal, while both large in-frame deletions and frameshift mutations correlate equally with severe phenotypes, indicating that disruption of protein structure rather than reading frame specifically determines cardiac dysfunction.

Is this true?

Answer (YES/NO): NO